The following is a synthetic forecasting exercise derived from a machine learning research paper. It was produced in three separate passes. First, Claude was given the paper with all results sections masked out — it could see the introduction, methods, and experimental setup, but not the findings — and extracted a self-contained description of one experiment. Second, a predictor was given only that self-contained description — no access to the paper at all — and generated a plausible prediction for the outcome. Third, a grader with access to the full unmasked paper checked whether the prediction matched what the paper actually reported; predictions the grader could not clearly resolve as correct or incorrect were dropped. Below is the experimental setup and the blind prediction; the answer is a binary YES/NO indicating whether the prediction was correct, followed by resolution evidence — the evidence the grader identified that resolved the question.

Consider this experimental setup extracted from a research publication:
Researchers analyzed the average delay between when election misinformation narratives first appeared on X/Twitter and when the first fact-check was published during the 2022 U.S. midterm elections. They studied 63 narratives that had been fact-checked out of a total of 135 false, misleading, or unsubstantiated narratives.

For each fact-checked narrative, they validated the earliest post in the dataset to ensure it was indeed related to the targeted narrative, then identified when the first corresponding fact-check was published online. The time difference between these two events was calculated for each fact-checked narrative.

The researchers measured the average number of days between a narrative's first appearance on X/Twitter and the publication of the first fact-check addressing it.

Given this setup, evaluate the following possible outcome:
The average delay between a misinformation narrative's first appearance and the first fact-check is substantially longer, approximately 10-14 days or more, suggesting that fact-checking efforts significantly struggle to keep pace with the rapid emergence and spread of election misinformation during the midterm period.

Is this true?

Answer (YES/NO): NO